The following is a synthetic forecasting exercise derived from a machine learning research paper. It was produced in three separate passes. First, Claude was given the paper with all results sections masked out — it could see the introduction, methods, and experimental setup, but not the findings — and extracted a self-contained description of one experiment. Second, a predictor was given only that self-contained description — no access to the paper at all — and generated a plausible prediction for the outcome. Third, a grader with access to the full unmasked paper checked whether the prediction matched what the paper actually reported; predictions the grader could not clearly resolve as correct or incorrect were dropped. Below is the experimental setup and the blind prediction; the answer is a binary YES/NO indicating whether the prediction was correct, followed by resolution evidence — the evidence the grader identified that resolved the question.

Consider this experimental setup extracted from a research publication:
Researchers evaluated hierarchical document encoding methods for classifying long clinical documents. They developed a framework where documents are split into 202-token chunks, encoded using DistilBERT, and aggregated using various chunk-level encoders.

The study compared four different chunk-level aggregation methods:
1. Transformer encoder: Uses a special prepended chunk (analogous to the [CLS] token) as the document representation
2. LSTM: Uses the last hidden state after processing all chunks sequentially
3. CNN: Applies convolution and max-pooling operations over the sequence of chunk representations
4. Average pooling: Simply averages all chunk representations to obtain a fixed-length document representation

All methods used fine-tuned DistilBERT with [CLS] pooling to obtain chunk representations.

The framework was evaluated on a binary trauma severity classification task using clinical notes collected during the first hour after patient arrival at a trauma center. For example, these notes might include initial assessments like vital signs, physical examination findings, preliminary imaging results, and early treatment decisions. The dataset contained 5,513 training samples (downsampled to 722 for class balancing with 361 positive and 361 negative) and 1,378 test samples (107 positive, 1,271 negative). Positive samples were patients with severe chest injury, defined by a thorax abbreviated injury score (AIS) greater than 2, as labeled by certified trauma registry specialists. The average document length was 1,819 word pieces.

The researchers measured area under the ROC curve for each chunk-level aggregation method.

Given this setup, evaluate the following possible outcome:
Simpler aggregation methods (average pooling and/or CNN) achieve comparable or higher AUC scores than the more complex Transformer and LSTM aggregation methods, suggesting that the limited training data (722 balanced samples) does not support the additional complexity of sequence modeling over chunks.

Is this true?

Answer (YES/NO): NO